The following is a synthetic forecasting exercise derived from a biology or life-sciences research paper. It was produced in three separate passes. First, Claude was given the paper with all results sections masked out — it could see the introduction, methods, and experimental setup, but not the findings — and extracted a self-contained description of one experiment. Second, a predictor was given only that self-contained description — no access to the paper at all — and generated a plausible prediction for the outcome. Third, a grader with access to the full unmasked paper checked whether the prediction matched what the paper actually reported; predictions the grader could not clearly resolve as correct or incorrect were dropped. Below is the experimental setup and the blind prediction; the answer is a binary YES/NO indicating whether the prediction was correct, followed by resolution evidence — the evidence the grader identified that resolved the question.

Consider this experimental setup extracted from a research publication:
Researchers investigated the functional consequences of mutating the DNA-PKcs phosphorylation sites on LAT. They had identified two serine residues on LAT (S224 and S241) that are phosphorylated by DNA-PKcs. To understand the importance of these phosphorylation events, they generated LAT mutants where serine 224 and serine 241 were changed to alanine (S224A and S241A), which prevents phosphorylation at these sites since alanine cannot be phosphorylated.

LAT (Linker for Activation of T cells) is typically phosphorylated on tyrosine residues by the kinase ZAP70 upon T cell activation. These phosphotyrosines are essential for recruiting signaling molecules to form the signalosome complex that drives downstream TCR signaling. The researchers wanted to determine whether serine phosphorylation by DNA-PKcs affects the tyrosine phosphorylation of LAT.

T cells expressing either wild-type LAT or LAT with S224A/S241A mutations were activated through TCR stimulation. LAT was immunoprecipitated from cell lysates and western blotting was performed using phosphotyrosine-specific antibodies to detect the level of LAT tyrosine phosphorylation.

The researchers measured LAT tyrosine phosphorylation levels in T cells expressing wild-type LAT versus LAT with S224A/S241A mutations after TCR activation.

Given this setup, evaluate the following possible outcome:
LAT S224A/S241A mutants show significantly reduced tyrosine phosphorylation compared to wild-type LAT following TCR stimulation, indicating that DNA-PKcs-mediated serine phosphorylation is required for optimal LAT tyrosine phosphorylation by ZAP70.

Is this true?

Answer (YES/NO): NO